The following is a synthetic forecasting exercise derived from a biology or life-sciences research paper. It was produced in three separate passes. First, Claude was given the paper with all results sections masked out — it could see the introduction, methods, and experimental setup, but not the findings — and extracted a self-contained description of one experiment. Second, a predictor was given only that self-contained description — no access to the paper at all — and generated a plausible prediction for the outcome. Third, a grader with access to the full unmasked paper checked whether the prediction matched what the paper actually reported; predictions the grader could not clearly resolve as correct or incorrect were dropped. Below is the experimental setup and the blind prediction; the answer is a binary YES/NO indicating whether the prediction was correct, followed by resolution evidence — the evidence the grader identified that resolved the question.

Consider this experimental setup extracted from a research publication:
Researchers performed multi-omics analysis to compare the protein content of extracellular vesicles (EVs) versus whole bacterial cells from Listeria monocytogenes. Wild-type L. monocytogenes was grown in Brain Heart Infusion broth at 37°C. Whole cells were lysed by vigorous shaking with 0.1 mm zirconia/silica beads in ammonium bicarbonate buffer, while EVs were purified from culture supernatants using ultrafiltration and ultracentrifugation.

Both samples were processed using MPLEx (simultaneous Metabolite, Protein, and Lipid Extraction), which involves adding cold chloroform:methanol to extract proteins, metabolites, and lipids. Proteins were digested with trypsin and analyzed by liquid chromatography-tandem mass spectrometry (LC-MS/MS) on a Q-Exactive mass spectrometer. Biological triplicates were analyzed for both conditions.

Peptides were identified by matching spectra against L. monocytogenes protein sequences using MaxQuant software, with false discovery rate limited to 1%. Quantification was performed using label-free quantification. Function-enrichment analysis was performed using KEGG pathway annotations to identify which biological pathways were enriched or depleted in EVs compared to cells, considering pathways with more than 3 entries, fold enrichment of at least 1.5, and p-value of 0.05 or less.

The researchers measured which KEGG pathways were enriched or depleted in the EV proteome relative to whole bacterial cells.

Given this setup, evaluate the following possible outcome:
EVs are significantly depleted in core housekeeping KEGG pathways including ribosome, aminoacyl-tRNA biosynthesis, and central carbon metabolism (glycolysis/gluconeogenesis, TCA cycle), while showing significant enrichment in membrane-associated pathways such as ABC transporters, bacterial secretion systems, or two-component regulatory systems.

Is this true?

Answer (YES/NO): NO